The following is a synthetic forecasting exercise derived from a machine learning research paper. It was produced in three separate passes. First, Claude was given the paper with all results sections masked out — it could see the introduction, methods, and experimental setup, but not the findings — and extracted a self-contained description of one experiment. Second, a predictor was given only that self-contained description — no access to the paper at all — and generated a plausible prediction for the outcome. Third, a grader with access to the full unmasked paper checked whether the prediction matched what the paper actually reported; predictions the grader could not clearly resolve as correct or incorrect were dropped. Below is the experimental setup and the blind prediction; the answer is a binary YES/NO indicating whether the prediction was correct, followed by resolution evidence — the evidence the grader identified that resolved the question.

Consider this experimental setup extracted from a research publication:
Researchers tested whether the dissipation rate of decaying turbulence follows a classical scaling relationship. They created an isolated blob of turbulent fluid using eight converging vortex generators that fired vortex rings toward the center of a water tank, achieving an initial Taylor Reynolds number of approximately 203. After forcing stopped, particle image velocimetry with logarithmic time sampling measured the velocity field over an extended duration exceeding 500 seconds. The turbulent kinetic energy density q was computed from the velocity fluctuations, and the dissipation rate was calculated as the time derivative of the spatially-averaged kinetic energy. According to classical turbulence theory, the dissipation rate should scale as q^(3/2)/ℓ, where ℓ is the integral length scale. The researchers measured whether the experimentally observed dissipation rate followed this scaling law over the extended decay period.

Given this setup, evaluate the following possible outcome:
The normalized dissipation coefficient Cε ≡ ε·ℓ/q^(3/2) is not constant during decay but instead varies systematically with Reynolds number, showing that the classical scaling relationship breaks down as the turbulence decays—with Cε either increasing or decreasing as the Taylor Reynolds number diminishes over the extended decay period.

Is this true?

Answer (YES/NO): NO